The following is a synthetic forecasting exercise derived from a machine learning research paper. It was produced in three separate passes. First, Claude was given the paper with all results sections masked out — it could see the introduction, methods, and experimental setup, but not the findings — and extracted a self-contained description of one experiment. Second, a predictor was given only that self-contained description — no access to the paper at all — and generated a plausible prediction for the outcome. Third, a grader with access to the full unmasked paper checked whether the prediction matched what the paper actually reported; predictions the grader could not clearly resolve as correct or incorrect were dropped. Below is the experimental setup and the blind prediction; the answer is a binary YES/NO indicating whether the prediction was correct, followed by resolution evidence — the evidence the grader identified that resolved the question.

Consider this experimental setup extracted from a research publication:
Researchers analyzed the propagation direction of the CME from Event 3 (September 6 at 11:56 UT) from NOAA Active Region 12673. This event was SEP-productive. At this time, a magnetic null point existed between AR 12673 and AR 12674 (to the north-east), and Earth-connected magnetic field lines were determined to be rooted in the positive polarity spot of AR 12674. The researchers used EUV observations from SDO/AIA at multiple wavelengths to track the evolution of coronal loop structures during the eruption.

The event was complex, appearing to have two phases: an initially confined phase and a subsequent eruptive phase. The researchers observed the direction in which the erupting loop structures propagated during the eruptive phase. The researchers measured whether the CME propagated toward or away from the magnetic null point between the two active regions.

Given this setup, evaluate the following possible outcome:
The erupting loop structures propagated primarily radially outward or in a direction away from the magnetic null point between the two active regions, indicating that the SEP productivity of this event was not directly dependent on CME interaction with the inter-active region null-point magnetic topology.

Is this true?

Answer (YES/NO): NO